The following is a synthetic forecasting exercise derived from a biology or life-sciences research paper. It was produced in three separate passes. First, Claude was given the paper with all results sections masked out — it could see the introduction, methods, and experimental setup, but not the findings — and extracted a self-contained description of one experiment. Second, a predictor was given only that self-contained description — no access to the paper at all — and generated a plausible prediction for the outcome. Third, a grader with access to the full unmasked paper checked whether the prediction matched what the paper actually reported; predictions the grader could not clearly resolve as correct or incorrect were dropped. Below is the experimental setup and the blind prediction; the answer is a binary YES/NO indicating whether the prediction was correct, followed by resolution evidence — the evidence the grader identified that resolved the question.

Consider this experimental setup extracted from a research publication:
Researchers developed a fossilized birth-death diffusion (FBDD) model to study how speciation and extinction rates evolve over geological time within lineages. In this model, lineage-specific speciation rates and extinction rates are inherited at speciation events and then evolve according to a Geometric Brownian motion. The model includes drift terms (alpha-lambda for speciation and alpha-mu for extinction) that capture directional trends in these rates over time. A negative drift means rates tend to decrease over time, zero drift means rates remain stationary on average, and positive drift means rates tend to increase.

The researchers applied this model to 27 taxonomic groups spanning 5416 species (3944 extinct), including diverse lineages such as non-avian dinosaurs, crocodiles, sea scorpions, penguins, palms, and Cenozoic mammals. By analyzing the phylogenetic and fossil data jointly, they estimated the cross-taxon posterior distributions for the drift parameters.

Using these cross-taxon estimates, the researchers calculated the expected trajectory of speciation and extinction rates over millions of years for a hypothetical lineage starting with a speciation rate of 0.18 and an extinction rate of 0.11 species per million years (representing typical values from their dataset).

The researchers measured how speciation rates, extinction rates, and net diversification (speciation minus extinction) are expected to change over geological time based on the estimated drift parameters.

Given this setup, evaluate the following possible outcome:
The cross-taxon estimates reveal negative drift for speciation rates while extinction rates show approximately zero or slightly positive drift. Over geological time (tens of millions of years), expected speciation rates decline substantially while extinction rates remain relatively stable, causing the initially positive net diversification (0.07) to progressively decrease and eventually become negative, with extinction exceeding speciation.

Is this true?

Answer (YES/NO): NO